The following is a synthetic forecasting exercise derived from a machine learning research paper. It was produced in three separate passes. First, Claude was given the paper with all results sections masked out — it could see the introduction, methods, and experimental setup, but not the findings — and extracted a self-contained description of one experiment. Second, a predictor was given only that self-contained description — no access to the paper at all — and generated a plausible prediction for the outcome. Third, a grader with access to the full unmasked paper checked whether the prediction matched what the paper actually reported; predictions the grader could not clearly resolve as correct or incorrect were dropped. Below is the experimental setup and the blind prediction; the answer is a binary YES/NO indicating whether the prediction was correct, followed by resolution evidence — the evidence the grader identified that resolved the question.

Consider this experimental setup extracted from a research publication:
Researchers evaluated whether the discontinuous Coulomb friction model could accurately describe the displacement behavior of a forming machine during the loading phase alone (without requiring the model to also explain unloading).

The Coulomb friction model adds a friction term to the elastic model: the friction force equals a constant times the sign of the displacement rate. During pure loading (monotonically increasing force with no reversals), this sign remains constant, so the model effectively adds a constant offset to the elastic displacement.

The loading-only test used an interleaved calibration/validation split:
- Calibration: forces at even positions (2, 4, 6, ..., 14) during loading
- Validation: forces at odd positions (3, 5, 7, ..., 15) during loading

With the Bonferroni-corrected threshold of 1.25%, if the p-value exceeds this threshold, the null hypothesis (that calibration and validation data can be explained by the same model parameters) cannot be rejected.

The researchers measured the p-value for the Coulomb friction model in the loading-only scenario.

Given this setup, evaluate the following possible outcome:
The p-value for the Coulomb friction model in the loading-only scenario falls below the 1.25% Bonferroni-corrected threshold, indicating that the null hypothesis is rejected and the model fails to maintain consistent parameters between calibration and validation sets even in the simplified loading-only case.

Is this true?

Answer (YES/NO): NO